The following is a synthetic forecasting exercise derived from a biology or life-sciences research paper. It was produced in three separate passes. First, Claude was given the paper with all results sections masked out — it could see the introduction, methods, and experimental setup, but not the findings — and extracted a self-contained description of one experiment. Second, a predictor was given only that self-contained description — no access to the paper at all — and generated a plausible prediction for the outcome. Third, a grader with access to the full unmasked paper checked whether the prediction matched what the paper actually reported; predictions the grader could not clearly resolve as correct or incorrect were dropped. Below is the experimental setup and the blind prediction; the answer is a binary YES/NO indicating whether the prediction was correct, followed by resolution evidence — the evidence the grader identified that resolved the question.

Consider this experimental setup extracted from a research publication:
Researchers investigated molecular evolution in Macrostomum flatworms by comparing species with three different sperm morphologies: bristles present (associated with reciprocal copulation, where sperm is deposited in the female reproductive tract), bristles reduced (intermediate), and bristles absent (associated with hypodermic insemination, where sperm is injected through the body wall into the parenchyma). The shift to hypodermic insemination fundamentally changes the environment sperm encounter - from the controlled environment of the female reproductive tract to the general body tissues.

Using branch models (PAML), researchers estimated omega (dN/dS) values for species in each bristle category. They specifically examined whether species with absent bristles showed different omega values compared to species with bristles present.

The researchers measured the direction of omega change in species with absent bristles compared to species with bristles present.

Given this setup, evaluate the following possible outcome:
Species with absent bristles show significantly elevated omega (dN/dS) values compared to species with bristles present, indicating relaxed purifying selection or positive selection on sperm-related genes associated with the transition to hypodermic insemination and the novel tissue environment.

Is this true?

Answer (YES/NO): YES